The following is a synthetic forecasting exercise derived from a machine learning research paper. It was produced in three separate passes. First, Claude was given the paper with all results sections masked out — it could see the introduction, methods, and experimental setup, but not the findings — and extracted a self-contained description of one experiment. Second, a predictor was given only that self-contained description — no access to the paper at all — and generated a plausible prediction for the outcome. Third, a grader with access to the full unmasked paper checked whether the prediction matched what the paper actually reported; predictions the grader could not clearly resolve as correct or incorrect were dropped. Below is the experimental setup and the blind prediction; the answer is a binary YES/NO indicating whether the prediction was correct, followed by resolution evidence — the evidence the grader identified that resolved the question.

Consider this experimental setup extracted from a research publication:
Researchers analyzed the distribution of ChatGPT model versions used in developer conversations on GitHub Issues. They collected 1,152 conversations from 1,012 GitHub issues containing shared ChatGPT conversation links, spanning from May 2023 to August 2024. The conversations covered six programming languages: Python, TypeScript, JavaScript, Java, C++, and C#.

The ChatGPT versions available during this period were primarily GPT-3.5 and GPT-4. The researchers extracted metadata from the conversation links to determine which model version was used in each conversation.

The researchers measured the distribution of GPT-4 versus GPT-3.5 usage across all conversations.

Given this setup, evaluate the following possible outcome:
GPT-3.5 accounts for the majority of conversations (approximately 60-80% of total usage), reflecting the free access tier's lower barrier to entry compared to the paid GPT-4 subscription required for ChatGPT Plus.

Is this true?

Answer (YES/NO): NO